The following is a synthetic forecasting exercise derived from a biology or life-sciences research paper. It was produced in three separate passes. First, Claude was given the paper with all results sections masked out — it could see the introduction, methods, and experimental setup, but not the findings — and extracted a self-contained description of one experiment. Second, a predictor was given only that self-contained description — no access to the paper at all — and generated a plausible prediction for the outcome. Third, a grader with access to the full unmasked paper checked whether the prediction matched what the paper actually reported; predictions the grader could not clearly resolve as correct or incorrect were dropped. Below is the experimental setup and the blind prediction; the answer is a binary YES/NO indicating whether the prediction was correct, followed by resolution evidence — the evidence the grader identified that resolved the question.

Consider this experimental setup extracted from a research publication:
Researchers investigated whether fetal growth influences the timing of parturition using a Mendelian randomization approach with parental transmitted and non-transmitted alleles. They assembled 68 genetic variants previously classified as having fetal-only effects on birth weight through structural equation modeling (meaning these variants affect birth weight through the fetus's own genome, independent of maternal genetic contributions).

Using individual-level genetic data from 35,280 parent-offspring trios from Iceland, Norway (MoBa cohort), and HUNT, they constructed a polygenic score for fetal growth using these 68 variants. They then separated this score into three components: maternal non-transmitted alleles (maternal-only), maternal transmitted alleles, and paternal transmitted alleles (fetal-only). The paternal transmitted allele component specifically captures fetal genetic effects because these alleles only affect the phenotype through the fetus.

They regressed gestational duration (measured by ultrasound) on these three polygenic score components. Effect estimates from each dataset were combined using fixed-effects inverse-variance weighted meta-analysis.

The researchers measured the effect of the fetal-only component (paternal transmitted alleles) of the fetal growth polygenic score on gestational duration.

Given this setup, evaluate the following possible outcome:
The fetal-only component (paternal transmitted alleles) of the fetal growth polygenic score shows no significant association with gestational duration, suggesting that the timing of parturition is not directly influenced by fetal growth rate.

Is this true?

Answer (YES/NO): NO